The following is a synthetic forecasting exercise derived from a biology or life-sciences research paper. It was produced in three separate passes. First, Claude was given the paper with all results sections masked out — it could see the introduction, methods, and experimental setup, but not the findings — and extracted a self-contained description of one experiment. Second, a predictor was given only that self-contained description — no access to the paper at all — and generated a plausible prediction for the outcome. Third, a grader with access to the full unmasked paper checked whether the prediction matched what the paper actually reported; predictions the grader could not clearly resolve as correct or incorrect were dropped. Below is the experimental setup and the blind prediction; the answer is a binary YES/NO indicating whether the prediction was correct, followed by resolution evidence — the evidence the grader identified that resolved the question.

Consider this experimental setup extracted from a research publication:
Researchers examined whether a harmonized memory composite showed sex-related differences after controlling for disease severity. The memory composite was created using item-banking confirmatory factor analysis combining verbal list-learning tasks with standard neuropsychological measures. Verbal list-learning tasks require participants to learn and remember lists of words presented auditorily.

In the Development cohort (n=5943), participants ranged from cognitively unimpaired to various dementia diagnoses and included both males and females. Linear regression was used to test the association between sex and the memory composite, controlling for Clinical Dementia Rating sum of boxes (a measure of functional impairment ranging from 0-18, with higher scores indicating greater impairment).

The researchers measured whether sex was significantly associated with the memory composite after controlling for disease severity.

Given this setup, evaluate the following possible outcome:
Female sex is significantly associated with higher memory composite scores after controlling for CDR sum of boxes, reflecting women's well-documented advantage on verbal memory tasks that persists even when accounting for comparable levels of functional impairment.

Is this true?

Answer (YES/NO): YES